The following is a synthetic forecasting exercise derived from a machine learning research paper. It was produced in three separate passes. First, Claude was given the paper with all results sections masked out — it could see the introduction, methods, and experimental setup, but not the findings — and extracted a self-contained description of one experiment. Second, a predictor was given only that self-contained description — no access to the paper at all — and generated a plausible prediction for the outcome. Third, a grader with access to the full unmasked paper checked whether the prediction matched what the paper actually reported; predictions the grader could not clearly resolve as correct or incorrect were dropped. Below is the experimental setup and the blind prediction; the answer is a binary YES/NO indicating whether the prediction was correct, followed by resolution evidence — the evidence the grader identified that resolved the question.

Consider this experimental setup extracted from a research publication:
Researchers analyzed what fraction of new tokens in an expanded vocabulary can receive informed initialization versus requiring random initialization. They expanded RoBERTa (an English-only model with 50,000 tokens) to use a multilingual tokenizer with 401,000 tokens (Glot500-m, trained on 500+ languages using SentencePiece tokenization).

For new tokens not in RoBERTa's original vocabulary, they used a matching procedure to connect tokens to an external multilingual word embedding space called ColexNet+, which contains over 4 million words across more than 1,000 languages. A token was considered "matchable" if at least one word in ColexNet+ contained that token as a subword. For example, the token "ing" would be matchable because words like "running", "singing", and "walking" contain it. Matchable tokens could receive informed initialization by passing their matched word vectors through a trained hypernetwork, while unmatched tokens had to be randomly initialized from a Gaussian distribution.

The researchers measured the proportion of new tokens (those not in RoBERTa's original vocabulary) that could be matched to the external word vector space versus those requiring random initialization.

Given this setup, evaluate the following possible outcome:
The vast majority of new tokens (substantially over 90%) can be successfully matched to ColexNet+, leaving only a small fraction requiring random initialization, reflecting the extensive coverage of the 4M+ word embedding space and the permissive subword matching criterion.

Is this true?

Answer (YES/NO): NO